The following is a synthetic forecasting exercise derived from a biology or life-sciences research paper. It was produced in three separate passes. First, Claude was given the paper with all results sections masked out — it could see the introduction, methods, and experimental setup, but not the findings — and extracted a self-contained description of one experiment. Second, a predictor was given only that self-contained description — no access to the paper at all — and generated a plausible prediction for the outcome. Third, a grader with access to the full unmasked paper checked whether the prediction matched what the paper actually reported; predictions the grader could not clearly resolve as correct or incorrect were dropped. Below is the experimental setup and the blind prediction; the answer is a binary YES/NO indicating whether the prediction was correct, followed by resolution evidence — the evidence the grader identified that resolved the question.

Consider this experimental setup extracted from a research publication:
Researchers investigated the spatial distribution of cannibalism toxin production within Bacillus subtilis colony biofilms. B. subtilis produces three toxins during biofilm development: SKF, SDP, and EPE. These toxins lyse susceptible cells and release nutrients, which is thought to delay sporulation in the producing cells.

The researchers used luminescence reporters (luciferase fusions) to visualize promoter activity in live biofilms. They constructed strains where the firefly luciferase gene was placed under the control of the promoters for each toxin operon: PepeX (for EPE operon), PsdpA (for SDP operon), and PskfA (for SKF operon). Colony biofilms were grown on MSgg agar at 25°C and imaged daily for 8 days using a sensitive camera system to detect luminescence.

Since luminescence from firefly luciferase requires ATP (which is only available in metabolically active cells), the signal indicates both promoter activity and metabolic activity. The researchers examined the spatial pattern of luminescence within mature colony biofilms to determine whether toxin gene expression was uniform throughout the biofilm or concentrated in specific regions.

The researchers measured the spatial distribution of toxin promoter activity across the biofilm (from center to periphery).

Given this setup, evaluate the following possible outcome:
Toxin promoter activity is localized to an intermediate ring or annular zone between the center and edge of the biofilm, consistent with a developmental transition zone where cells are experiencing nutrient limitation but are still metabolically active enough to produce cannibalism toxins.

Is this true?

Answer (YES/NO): NO